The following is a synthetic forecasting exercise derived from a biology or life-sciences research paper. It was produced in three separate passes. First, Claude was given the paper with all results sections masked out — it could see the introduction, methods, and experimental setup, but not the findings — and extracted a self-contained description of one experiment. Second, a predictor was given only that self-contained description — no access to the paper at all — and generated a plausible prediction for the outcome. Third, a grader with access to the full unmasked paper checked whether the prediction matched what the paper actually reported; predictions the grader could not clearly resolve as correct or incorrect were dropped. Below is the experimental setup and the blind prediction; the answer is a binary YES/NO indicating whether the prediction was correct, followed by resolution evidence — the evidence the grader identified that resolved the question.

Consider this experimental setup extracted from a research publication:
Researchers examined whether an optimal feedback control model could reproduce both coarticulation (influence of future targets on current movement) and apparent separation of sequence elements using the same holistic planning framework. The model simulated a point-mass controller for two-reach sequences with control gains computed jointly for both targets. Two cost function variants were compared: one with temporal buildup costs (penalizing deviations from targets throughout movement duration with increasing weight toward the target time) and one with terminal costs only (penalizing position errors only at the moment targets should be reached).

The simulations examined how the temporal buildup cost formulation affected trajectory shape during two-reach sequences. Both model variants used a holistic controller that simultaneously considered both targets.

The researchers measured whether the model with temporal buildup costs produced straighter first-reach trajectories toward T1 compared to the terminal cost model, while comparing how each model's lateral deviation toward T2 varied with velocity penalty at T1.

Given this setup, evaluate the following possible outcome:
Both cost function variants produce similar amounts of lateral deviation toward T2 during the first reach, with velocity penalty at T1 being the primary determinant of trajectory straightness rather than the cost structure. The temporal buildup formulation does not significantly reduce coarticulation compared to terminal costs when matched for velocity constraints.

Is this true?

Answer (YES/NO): YES